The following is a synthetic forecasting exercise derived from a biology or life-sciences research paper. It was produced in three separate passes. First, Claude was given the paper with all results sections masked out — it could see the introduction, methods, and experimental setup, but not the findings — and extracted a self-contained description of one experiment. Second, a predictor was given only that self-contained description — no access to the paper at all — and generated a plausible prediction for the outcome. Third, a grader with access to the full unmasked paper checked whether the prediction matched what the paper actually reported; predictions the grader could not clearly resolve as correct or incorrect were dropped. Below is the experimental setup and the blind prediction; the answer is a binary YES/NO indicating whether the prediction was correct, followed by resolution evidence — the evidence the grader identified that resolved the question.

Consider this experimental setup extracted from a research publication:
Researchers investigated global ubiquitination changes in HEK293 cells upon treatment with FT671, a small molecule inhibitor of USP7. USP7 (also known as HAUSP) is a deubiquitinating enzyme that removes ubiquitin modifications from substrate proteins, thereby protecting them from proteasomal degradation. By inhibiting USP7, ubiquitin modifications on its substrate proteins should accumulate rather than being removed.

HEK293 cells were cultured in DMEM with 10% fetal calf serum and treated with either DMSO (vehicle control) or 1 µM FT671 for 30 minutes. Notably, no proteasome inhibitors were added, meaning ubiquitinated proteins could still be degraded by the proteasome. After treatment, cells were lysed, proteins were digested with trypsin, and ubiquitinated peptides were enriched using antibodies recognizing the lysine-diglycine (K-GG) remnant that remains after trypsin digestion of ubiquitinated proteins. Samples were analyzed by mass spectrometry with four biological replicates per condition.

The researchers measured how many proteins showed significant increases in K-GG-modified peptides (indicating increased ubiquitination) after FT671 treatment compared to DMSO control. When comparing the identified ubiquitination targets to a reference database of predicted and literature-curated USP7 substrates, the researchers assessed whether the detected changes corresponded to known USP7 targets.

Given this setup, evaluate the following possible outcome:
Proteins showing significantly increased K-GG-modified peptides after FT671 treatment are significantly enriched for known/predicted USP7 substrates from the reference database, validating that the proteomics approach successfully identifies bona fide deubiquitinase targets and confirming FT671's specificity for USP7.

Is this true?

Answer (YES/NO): YES